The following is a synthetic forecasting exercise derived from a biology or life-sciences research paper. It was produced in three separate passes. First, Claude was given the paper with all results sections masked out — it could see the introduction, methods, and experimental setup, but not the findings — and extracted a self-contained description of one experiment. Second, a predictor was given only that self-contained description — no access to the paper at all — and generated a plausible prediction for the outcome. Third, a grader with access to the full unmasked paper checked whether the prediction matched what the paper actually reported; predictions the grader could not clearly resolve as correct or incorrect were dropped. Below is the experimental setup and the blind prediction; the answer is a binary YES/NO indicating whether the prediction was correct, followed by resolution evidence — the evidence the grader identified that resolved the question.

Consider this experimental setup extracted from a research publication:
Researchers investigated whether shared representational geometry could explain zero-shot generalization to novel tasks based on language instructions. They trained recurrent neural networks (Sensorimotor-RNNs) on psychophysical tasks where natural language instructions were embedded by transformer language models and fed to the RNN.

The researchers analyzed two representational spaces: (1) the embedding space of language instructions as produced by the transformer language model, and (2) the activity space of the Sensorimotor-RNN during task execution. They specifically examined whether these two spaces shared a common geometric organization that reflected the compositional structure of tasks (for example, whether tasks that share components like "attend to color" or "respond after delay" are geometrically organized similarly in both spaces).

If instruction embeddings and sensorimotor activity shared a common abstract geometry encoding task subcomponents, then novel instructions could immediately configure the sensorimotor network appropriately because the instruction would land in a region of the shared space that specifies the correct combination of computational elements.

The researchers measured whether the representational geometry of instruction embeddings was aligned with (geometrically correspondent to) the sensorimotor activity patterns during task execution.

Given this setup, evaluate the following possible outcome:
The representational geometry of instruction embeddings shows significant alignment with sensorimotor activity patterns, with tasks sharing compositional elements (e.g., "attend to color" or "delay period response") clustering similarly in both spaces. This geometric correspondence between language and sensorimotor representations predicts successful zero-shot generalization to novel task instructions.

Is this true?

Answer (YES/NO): YES